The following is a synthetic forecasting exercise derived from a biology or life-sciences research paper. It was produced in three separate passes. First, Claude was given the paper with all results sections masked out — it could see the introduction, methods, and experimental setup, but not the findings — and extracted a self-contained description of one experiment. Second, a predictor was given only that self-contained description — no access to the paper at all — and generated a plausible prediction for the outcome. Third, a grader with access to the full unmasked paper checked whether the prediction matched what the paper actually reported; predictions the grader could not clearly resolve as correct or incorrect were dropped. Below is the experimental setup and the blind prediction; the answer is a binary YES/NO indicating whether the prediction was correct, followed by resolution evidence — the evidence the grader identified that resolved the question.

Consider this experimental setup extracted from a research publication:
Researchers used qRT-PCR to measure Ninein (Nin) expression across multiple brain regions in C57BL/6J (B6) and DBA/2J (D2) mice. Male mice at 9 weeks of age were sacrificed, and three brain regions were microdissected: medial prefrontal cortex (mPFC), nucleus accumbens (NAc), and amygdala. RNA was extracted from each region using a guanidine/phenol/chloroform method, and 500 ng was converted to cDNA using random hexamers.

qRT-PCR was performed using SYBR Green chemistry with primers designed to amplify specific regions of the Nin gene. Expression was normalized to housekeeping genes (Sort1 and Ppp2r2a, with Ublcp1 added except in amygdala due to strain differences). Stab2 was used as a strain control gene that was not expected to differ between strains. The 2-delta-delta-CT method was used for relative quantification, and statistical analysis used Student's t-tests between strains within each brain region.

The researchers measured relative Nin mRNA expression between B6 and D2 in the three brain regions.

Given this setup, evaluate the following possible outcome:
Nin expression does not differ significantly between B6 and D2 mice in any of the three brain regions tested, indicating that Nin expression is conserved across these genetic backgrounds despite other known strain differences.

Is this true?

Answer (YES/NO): NO